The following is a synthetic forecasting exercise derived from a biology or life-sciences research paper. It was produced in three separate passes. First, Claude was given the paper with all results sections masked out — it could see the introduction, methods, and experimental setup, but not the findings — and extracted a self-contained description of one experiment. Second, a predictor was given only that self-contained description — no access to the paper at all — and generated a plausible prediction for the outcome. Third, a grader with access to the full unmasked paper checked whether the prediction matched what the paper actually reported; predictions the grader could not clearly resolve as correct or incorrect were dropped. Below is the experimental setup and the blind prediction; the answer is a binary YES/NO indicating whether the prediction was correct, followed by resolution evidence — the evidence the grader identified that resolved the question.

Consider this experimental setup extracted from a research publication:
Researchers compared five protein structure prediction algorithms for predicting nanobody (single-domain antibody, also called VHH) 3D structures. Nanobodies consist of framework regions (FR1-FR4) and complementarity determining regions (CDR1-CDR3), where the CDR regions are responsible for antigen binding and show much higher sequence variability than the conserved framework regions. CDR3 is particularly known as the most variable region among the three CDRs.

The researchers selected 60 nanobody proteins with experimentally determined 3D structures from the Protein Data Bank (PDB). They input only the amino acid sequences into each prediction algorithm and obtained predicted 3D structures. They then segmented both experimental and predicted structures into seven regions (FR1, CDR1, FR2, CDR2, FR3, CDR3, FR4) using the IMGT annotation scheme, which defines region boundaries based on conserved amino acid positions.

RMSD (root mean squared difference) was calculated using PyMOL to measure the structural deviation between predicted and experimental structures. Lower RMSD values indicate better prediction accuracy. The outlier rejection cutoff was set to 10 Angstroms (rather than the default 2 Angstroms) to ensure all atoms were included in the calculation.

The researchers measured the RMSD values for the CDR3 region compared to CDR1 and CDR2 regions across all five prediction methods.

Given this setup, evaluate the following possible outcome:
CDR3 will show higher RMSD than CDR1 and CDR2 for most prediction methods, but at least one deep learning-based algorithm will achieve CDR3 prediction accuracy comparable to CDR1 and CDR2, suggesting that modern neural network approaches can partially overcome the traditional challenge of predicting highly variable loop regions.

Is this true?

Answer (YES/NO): NO